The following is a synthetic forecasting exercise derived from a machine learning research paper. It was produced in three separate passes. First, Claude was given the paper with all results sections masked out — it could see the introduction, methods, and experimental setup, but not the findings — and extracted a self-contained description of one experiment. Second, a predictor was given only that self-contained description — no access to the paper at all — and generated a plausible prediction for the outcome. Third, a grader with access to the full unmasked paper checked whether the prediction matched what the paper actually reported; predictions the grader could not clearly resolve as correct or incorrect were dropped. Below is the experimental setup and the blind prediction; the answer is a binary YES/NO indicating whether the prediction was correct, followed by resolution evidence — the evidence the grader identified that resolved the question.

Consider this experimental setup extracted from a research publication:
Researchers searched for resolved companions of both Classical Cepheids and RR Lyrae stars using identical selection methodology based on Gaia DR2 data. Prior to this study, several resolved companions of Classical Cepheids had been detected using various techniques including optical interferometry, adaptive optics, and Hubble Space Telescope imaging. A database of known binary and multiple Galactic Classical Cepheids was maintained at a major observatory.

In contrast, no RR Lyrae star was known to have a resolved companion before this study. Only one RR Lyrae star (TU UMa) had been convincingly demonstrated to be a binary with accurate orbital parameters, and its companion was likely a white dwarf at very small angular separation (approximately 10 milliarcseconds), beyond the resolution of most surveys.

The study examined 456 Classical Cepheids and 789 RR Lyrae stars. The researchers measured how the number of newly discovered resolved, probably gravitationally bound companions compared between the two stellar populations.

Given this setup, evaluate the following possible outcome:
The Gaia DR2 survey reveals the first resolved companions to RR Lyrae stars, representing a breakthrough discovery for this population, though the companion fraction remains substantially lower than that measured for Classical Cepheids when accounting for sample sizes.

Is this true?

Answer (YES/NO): YES